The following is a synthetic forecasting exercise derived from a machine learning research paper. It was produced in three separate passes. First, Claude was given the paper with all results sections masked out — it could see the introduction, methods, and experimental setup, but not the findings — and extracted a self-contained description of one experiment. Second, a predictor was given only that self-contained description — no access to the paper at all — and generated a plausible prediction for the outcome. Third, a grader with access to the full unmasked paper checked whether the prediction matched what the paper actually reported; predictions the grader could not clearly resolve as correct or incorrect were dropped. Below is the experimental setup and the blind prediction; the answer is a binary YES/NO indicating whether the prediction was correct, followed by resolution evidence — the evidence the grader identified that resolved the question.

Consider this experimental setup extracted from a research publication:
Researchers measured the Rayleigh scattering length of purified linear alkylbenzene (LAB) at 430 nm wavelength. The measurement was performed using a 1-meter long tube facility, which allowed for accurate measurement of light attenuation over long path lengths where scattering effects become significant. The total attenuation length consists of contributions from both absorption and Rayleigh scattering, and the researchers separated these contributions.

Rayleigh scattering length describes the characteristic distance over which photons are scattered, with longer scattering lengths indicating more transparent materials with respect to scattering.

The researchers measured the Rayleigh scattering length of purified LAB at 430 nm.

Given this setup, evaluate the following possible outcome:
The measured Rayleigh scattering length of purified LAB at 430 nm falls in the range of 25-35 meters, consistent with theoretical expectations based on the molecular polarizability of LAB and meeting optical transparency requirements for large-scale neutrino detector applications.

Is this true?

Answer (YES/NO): YES